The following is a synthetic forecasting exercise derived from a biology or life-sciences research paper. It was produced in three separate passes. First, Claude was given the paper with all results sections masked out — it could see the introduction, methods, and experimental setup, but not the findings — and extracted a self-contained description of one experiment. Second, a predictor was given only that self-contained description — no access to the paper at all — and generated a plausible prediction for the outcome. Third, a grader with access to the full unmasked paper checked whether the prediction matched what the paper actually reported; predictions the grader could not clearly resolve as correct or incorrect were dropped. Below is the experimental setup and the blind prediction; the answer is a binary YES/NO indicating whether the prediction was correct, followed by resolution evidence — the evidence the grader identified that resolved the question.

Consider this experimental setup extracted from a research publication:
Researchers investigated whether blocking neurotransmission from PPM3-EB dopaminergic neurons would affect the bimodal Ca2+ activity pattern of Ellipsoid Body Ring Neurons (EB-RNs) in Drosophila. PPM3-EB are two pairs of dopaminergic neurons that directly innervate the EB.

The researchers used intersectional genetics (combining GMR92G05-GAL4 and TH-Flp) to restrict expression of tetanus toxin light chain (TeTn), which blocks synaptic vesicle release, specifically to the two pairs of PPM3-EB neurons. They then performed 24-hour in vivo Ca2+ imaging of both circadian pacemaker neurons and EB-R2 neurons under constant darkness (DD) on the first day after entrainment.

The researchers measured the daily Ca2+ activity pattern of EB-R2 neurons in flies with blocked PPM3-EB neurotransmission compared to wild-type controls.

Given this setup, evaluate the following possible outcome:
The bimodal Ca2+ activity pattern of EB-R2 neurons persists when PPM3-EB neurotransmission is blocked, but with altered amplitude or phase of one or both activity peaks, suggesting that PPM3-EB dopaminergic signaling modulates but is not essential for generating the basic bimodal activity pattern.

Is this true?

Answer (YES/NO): NO